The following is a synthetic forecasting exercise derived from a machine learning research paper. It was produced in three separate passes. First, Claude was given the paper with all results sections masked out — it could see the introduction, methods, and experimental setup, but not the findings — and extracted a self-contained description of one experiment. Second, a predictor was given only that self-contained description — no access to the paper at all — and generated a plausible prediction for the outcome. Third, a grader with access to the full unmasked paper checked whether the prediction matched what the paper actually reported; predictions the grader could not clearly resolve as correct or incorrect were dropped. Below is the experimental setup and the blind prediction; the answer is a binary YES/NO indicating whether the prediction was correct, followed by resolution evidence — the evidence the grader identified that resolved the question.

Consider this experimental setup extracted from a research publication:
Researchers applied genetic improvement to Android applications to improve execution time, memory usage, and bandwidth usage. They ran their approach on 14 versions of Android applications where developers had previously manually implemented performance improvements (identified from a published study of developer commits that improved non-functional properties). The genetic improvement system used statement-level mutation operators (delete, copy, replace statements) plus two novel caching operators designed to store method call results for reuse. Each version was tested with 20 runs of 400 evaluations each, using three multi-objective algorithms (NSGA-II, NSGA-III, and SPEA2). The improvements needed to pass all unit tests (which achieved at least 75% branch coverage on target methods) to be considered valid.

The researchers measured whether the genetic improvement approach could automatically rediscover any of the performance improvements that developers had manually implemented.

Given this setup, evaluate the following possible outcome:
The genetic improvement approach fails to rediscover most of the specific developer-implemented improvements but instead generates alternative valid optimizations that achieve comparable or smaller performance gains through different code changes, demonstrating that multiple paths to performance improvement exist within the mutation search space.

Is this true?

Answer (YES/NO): NO